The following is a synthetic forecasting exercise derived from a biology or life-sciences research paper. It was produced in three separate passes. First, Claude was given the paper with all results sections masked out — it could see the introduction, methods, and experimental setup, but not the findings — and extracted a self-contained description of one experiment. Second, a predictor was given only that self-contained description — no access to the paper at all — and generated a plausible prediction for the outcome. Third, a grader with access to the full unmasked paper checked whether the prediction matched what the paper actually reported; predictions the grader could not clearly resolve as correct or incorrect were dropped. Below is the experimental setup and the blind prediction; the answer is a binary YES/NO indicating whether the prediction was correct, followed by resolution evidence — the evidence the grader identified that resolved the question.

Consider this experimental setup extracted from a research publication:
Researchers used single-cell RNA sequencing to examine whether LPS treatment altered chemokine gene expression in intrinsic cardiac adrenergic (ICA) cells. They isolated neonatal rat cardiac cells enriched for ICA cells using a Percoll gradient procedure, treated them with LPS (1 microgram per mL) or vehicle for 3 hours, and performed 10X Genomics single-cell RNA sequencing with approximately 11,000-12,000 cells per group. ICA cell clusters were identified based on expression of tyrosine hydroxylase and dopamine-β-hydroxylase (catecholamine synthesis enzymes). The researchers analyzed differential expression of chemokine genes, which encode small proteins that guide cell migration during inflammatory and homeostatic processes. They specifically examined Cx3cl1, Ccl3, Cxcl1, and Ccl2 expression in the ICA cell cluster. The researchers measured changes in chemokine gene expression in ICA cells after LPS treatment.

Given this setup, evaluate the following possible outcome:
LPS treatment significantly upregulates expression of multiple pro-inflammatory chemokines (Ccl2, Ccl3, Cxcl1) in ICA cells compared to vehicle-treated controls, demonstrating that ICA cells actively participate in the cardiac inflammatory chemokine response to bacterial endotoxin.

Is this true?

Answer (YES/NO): YES